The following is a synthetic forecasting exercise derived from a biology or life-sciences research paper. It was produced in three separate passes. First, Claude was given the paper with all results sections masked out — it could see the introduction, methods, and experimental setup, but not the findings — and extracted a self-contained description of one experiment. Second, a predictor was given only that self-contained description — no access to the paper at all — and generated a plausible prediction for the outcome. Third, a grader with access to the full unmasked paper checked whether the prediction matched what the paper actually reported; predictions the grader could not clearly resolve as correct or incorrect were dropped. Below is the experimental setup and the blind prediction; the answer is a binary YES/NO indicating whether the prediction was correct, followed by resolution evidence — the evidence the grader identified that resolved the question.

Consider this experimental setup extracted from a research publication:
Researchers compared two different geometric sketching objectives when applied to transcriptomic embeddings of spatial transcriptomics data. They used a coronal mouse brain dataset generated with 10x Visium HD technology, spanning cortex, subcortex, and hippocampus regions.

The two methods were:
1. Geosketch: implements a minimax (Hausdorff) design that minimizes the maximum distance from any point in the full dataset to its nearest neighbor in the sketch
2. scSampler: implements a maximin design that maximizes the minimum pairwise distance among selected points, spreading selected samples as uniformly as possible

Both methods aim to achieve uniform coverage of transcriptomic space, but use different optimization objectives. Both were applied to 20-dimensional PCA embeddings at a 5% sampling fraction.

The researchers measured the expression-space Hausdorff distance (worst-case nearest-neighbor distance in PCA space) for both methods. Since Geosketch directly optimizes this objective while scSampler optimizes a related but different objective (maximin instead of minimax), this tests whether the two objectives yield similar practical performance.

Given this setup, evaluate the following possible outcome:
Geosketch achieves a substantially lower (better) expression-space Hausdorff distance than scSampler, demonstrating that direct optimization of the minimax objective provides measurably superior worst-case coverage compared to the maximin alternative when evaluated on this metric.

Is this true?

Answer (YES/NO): NO